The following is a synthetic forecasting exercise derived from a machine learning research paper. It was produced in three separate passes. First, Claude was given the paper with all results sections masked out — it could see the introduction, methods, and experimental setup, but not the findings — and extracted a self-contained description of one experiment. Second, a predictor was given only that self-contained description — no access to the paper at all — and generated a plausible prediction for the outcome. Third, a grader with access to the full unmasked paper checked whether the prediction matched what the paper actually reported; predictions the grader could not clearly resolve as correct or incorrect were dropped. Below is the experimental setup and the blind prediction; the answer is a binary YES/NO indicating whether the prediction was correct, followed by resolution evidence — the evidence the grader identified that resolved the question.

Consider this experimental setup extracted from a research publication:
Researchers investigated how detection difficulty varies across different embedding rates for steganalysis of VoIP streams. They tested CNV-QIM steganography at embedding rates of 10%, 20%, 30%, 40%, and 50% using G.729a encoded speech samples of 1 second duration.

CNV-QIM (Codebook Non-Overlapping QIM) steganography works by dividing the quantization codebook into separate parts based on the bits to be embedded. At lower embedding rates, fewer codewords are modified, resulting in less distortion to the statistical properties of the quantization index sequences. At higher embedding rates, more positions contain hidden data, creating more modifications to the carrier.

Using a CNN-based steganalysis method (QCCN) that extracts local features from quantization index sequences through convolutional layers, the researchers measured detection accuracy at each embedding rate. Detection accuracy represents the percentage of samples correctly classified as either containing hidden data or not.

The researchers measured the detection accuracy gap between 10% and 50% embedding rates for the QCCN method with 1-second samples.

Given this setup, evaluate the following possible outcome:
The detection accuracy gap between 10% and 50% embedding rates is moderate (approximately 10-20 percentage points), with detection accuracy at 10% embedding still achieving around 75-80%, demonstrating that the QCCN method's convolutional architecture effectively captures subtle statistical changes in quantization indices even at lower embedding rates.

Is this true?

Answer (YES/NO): NO